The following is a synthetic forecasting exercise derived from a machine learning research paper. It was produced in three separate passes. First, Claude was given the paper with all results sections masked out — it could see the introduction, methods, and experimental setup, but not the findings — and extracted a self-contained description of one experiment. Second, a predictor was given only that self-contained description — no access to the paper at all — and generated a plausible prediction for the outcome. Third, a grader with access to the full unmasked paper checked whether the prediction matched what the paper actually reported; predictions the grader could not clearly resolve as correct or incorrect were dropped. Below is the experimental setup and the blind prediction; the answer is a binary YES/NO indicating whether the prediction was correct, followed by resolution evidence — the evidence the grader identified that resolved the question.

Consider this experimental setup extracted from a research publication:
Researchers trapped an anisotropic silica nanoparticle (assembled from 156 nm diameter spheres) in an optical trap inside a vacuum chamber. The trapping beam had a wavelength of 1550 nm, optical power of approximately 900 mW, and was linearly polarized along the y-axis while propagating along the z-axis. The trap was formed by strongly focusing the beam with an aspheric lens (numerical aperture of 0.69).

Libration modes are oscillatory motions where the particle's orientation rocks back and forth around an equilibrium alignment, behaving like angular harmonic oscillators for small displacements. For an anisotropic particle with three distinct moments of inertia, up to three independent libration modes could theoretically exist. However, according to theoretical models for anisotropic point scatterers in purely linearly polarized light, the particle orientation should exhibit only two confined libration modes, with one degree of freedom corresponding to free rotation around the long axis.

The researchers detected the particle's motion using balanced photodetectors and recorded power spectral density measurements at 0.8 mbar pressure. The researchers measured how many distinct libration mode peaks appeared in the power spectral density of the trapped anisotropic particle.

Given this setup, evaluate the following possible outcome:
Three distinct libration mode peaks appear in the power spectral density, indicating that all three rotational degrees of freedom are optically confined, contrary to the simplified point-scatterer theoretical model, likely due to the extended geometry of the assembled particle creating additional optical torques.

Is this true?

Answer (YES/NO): YES